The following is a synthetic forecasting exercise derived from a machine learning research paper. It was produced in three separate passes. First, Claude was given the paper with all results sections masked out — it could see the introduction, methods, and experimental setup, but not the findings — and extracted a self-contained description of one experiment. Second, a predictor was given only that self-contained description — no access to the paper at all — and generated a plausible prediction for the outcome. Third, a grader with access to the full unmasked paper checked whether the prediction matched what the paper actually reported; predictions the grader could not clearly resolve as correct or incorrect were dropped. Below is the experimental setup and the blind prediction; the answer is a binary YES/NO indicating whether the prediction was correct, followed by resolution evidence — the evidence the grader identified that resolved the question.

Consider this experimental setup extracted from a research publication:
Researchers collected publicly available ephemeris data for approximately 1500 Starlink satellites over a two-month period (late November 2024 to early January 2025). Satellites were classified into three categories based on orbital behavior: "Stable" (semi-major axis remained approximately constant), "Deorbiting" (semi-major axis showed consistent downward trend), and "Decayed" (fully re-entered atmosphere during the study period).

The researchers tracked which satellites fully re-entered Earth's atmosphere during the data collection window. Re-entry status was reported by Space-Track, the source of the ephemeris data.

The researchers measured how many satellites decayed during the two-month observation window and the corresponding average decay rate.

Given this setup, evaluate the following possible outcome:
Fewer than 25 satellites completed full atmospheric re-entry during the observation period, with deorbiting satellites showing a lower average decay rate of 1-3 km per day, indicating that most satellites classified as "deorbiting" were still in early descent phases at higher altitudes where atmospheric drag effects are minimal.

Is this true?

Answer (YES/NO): NO